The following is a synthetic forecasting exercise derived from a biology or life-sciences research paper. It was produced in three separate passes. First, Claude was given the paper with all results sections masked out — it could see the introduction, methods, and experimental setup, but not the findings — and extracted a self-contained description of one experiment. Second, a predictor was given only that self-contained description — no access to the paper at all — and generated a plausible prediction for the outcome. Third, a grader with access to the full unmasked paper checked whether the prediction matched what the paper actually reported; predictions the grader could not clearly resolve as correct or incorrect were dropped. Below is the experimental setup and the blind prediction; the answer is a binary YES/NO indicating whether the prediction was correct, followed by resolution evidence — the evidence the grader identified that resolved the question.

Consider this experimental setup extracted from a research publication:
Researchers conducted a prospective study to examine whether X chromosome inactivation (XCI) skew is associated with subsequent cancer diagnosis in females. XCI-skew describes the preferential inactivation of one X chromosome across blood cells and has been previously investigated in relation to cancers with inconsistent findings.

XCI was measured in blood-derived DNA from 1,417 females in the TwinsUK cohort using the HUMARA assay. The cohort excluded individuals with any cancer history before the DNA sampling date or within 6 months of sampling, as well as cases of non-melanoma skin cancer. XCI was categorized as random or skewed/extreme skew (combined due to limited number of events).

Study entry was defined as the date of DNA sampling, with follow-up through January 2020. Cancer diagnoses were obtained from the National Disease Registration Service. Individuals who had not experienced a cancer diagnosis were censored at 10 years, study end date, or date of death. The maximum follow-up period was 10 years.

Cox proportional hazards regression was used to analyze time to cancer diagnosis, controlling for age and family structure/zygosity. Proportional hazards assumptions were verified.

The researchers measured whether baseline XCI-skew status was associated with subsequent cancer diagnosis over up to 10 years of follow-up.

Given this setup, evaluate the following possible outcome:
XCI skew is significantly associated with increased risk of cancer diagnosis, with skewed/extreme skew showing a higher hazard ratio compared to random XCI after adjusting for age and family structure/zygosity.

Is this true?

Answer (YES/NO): YES